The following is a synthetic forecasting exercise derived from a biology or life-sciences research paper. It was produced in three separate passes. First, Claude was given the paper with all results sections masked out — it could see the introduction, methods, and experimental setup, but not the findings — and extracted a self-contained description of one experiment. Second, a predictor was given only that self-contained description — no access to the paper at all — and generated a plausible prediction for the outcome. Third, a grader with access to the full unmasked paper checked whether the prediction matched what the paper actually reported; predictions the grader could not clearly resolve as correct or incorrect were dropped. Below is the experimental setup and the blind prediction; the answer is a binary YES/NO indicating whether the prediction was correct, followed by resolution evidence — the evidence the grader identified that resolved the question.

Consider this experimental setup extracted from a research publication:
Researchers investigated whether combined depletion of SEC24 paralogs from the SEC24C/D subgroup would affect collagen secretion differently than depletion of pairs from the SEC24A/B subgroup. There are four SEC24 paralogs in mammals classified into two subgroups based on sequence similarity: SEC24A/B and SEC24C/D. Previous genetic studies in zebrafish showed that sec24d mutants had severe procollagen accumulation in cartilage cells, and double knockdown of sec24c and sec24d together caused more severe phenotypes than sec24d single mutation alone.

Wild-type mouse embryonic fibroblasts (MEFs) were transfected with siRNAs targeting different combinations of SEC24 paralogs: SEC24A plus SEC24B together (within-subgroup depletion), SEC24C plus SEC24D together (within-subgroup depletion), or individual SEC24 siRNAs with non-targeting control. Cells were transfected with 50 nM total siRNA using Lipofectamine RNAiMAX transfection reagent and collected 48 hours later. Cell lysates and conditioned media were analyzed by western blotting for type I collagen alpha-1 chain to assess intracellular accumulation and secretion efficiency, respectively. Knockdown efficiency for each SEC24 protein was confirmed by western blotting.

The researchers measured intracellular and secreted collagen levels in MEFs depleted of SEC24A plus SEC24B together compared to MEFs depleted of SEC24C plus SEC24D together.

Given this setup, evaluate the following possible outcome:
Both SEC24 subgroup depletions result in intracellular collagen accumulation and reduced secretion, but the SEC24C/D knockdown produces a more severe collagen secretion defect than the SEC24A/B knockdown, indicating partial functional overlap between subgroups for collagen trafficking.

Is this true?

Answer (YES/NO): NO